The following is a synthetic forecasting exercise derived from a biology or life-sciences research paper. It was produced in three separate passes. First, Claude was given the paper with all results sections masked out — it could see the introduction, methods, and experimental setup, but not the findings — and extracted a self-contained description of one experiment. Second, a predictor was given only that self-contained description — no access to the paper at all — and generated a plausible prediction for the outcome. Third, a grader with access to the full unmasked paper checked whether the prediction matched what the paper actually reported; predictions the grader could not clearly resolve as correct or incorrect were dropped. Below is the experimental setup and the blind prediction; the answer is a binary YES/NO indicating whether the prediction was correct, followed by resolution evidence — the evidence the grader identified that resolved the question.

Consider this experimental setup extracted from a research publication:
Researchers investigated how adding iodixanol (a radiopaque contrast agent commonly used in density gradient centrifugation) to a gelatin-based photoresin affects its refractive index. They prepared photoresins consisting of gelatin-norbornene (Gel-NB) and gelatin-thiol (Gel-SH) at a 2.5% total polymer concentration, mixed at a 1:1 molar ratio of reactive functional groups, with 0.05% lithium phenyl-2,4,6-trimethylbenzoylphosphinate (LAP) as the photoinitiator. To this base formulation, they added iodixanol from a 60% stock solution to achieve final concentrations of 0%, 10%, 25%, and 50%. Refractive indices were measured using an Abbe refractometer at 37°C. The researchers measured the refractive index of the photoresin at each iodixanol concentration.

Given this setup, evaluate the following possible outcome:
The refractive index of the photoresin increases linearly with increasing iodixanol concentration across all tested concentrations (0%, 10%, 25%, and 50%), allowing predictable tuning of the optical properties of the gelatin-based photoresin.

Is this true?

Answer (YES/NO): YES